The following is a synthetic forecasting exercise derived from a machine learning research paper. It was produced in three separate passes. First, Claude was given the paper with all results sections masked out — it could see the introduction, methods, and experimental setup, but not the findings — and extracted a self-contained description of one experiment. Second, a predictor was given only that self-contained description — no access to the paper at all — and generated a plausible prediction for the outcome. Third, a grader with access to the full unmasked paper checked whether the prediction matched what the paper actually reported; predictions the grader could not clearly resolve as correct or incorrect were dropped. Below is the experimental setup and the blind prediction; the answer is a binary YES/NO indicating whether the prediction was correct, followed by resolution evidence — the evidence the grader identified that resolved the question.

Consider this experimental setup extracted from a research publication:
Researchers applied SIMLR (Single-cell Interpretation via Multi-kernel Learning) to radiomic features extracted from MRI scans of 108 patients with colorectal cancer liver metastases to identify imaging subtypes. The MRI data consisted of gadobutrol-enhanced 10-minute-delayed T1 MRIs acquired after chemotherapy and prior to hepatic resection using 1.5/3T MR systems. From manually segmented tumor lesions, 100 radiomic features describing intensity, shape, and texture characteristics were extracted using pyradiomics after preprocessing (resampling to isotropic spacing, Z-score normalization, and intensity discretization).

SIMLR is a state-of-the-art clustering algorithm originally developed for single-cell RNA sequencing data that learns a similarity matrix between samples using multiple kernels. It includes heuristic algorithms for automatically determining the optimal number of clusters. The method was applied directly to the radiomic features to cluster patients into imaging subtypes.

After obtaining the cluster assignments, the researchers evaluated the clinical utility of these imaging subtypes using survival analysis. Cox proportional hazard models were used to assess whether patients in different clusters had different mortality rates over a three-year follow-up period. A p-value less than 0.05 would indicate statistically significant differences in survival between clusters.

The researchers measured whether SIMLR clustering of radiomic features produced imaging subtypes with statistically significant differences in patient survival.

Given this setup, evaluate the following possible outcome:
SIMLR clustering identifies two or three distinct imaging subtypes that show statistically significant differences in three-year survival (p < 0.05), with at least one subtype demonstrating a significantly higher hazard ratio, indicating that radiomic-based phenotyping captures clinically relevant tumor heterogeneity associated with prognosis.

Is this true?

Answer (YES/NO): NO